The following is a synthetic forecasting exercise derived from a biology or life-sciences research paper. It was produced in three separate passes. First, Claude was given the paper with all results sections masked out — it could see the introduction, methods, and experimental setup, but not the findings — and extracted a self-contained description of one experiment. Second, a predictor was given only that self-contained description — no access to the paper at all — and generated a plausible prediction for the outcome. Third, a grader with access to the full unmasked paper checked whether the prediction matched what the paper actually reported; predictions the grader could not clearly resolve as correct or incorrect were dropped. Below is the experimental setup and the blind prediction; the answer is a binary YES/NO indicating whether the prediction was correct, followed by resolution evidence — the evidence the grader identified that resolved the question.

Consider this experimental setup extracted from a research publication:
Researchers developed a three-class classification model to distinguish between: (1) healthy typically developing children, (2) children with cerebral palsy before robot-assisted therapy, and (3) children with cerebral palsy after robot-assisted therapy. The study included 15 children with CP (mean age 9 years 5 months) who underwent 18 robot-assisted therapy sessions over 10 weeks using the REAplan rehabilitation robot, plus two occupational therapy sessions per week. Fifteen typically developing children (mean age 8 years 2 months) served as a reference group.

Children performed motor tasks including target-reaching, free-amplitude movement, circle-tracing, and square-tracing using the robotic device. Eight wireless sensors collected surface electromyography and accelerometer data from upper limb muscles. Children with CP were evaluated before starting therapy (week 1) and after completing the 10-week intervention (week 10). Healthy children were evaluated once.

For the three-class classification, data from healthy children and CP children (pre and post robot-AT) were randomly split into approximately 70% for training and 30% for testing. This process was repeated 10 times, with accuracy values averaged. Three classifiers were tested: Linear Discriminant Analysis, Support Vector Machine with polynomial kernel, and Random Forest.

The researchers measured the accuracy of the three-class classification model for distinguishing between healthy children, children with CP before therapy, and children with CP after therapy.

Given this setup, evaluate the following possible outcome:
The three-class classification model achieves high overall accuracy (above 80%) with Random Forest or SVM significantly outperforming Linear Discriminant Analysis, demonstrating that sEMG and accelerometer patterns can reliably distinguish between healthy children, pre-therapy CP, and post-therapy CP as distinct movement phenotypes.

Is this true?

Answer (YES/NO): YES